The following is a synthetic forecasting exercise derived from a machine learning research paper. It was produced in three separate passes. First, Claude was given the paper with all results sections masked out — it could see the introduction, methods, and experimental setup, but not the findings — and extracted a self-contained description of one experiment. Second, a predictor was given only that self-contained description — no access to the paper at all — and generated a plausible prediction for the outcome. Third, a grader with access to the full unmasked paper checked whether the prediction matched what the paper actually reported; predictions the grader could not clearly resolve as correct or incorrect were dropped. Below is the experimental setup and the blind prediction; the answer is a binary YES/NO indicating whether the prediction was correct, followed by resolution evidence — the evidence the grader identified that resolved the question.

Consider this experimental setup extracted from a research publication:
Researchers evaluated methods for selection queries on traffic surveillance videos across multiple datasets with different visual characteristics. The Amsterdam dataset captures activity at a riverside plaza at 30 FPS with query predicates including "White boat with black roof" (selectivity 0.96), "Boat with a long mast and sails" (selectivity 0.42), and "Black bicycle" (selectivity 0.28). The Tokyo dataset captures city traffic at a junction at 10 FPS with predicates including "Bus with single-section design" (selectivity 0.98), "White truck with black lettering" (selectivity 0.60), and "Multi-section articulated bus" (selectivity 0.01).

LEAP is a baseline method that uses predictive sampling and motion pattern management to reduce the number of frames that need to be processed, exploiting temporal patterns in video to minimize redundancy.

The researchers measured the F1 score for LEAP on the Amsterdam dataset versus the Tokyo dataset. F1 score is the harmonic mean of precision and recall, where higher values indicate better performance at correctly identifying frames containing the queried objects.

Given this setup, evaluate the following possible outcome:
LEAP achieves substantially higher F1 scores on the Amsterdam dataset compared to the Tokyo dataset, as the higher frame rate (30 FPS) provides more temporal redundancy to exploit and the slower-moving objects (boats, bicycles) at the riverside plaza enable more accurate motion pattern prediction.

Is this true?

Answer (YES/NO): NO